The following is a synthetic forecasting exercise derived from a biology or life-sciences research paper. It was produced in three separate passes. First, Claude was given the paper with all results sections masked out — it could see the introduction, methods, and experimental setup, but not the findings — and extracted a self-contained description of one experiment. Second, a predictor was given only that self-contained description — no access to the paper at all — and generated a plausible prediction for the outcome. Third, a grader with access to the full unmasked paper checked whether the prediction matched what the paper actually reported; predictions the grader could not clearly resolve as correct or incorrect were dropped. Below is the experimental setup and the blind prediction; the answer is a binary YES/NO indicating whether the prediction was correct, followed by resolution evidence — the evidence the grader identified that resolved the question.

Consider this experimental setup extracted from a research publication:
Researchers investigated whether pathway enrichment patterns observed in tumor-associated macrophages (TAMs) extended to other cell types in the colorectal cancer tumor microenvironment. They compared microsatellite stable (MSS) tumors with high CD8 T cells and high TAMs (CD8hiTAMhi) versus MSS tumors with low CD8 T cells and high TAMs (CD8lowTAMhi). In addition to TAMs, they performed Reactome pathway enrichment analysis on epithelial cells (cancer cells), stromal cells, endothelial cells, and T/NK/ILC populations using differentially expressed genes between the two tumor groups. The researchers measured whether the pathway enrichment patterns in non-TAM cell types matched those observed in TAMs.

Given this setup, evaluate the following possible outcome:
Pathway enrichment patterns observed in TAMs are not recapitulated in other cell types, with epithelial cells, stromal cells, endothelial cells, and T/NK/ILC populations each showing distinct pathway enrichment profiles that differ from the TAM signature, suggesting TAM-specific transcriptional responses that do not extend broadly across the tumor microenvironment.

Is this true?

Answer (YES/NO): NO